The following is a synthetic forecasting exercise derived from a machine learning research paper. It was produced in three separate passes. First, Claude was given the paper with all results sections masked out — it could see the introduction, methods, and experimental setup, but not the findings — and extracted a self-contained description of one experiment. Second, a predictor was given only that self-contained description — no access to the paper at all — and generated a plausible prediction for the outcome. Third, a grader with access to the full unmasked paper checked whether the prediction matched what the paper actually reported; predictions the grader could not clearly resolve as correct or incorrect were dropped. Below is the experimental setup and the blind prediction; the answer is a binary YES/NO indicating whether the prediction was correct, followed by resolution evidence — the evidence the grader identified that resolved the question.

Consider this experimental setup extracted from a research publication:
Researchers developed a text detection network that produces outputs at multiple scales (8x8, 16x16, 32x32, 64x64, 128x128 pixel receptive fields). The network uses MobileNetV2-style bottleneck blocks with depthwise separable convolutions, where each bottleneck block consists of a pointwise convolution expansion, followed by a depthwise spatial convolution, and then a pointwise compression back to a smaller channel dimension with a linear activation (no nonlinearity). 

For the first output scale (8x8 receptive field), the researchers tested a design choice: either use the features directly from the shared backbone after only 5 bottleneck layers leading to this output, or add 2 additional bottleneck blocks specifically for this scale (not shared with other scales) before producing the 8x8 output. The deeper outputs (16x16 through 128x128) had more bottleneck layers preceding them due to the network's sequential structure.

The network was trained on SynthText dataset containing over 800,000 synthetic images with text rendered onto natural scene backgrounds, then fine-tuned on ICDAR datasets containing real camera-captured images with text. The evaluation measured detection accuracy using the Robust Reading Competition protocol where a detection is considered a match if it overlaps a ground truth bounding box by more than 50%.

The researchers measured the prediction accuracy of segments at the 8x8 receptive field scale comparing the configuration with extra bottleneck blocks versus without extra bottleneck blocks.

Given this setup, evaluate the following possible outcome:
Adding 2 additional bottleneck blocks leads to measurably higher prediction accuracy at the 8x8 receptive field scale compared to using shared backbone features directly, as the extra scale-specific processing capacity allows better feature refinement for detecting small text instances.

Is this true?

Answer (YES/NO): YES